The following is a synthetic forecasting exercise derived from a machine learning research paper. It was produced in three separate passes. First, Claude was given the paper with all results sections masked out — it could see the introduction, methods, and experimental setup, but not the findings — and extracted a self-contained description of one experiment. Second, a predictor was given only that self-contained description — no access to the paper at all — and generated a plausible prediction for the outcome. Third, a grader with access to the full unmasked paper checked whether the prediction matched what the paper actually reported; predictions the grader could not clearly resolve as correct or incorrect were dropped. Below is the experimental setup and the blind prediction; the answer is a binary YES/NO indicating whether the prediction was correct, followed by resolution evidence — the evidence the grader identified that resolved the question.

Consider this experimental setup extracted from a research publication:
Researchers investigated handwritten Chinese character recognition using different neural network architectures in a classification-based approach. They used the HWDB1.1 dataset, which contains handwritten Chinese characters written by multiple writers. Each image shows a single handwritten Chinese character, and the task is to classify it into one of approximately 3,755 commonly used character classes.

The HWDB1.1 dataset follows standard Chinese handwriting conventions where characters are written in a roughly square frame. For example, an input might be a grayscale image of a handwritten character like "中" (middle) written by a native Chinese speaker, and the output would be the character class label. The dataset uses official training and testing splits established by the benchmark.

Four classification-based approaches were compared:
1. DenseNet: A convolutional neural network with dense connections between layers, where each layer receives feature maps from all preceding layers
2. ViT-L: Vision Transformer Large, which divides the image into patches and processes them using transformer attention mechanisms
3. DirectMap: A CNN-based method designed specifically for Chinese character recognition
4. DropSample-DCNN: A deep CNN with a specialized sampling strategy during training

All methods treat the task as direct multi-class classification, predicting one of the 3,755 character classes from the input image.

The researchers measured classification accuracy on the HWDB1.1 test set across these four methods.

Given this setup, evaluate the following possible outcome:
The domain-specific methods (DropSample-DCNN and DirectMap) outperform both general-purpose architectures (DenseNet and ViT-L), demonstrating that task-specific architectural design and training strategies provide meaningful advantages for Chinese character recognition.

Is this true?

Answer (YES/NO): YES